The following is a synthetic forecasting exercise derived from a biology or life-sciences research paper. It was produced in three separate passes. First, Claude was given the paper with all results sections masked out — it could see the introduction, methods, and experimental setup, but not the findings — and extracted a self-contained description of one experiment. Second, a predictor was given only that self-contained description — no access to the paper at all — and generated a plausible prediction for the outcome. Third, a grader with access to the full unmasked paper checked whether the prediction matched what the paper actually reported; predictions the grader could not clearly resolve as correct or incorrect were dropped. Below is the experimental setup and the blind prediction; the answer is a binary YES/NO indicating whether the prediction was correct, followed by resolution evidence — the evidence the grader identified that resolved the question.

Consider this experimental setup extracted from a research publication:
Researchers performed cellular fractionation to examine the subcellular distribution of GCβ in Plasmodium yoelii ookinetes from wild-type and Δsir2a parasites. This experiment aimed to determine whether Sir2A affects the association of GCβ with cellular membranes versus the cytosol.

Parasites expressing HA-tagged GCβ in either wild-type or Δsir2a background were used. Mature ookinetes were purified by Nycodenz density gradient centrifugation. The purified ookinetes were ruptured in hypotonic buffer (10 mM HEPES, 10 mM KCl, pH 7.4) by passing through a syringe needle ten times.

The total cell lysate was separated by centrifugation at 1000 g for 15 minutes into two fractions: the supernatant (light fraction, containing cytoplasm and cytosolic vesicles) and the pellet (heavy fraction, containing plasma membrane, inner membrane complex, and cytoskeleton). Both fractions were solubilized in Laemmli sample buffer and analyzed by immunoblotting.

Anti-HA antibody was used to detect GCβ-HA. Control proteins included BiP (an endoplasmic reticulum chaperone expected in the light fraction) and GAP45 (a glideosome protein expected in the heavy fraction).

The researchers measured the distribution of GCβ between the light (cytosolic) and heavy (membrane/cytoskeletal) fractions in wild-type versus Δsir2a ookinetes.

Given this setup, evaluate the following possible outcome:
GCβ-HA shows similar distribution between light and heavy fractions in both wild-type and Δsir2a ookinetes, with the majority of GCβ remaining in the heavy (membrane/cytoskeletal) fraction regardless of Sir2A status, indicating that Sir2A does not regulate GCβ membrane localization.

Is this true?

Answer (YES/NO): NO